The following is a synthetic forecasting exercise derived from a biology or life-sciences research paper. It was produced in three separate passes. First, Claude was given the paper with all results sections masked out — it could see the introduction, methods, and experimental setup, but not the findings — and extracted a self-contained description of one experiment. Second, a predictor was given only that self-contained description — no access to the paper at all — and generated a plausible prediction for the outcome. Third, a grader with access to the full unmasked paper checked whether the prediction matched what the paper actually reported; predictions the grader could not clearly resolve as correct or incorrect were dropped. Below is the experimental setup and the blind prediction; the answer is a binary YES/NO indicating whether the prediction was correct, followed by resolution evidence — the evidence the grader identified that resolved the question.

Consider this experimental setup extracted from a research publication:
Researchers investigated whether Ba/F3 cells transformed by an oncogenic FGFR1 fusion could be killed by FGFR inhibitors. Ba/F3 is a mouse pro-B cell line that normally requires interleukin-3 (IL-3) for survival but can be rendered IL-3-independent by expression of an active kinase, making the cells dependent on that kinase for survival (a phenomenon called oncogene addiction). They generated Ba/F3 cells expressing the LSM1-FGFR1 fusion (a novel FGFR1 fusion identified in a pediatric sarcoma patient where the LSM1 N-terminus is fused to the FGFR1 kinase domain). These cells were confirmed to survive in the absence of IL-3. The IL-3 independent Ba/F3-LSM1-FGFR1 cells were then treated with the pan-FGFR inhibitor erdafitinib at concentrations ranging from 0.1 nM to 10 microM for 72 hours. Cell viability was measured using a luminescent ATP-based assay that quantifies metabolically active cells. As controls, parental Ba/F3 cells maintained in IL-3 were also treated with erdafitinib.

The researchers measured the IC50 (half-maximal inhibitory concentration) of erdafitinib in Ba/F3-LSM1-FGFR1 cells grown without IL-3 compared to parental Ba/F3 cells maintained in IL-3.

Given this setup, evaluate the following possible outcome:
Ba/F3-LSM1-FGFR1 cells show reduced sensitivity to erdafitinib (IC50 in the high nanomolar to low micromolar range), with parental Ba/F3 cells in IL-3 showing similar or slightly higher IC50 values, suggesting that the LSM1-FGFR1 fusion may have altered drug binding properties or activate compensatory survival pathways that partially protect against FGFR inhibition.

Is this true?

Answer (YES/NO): NO